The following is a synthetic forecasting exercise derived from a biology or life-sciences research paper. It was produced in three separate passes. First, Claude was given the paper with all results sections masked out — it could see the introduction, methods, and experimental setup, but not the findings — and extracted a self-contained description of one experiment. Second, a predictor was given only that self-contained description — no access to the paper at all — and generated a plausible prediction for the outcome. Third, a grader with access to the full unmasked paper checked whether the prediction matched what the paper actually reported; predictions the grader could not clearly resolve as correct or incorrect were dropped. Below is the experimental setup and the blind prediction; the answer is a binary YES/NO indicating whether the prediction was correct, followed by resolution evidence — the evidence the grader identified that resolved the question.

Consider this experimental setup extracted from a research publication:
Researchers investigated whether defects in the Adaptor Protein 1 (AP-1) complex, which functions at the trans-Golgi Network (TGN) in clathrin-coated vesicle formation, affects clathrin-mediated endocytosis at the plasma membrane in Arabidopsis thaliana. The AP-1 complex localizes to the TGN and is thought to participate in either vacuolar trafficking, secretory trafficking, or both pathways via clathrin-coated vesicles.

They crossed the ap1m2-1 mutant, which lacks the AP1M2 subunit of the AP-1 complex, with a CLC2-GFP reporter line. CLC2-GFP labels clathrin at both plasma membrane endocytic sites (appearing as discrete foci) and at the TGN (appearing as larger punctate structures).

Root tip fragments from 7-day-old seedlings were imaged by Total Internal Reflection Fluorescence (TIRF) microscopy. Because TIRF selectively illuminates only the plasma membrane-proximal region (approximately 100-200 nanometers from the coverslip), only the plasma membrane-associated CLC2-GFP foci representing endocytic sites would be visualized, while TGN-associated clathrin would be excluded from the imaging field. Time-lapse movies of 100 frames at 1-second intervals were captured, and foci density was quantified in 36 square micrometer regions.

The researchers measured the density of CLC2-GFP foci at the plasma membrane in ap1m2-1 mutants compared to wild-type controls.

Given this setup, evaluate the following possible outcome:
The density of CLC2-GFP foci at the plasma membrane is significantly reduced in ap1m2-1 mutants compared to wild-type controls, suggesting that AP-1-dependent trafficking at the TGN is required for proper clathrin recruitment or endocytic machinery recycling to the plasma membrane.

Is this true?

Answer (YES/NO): YES